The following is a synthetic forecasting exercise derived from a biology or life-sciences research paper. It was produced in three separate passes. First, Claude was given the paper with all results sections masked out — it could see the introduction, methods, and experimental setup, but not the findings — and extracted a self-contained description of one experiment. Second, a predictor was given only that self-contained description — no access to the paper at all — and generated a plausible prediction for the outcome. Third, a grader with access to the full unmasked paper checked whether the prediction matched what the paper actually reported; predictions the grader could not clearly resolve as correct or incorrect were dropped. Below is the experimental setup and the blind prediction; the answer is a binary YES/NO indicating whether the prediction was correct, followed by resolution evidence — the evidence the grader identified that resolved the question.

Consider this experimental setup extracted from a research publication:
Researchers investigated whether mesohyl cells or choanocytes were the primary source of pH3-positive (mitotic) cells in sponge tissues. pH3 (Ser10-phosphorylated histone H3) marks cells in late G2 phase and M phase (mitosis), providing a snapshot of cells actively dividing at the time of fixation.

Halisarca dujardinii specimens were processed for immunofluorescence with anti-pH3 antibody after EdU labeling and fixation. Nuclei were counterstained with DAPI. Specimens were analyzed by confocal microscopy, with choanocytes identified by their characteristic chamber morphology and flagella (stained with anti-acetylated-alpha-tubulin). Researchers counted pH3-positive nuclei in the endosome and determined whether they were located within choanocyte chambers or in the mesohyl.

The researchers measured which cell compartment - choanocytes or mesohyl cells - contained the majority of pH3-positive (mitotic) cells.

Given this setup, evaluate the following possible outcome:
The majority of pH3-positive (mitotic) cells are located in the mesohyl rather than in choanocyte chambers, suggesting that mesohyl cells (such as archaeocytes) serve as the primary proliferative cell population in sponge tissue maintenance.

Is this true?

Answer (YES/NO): NO